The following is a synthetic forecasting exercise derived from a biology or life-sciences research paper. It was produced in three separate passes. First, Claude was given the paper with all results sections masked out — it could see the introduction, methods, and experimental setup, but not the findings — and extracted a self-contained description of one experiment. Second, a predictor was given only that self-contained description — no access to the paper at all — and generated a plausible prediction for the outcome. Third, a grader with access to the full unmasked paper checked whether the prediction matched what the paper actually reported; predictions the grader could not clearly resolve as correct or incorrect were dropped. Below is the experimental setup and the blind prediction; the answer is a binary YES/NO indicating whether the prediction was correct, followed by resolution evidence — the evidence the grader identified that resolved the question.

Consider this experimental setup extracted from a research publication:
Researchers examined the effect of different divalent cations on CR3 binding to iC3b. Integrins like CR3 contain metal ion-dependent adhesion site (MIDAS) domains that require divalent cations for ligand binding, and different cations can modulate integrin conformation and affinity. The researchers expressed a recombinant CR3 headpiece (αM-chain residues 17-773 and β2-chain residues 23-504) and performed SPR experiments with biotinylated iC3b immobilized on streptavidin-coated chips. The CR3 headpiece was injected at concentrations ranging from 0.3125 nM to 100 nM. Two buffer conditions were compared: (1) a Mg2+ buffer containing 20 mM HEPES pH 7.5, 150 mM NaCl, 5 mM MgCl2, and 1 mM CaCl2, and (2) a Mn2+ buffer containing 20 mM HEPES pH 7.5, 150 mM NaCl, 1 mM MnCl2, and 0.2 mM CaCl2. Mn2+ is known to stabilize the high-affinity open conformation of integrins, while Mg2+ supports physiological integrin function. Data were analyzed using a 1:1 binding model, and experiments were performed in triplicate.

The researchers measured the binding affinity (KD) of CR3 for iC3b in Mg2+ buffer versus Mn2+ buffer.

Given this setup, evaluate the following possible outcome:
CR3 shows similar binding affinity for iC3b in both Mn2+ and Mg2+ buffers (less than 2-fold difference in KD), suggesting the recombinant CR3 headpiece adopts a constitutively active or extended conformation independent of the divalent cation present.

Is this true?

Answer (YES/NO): NO